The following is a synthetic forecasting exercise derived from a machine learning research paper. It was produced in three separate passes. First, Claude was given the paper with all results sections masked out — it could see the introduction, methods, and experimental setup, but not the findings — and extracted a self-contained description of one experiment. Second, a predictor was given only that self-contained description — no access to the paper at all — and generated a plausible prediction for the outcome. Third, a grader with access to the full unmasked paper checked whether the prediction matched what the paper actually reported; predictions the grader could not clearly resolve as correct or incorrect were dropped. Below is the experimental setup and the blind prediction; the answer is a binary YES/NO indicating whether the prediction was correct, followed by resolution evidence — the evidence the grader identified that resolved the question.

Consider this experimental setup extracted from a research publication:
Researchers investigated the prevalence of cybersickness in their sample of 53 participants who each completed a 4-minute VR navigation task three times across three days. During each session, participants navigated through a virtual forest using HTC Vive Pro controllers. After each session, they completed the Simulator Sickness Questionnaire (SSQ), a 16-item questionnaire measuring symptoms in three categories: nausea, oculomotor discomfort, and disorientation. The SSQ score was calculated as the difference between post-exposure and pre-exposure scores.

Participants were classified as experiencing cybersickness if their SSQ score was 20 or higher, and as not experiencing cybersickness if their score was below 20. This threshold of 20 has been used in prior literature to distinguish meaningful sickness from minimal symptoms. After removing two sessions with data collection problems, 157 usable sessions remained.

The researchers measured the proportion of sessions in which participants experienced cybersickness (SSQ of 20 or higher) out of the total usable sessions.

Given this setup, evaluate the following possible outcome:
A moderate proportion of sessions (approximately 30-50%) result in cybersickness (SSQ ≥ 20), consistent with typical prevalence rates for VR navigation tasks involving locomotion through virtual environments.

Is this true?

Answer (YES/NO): NO